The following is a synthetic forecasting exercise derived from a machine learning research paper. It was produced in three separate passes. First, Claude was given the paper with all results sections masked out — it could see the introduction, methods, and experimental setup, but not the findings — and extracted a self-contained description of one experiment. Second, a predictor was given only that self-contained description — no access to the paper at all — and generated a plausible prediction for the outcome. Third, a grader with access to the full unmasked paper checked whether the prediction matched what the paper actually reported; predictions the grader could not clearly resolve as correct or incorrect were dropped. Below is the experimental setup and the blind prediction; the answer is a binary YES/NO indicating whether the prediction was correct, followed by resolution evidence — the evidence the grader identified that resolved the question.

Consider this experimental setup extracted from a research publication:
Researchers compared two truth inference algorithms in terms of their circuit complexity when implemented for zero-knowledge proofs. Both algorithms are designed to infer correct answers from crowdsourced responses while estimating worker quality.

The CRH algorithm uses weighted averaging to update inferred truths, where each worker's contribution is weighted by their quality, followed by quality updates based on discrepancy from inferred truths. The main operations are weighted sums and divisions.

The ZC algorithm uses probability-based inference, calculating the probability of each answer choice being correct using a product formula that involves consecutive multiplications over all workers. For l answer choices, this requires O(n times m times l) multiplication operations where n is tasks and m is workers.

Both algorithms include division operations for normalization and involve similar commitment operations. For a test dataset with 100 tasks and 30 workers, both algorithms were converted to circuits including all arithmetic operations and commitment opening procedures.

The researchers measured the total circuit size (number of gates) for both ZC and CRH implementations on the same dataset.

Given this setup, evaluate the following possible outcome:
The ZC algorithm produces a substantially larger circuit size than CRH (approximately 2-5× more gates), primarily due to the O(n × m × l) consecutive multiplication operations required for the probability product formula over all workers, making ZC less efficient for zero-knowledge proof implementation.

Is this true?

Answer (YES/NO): NO